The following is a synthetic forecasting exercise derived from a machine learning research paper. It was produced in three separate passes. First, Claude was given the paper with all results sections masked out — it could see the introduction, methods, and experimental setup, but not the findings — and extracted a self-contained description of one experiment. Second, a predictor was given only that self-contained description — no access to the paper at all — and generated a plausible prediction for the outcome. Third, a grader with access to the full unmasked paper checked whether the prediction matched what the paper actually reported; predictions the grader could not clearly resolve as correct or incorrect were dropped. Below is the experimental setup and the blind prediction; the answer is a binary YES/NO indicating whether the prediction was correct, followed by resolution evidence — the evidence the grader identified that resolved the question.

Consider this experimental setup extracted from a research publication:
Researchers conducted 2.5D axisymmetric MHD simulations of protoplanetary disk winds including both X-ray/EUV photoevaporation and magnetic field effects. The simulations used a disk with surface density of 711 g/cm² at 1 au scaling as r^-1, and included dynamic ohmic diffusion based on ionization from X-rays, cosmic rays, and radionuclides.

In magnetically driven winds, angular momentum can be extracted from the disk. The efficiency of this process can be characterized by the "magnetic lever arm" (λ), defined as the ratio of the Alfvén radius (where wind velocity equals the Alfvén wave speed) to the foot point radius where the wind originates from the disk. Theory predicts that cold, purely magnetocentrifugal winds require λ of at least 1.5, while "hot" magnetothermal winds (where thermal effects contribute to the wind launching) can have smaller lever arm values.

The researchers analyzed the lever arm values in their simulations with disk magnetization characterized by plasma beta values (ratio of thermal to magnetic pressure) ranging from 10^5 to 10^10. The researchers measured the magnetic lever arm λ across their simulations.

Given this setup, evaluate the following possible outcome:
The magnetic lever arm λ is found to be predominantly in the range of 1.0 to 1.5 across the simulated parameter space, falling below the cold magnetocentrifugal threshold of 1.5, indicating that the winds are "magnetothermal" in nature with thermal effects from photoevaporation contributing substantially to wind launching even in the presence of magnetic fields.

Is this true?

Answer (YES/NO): YES